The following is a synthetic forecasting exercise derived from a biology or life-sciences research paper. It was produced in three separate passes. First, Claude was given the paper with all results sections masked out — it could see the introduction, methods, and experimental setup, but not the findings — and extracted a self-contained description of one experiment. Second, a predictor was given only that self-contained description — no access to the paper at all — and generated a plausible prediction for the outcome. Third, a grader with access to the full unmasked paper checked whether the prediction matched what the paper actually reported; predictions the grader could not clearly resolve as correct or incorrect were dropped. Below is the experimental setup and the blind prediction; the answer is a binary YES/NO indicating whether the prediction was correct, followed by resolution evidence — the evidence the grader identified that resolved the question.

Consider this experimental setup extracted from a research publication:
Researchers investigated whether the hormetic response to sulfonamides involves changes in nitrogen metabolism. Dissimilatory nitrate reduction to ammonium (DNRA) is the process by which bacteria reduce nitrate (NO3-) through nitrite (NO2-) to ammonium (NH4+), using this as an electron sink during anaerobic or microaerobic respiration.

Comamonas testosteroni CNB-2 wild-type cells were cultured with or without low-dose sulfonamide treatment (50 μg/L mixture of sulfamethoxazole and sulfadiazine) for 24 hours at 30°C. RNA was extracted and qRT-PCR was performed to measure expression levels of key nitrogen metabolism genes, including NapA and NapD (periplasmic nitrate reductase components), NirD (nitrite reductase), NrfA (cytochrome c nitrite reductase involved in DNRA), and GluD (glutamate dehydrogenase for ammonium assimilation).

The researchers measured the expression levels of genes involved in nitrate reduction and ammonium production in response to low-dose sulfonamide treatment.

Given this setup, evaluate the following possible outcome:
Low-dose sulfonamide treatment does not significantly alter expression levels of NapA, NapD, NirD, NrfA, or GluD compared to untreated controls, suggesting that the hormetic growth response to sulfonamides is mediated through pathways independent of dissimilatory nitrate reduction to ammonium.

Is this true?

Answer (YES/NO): NO